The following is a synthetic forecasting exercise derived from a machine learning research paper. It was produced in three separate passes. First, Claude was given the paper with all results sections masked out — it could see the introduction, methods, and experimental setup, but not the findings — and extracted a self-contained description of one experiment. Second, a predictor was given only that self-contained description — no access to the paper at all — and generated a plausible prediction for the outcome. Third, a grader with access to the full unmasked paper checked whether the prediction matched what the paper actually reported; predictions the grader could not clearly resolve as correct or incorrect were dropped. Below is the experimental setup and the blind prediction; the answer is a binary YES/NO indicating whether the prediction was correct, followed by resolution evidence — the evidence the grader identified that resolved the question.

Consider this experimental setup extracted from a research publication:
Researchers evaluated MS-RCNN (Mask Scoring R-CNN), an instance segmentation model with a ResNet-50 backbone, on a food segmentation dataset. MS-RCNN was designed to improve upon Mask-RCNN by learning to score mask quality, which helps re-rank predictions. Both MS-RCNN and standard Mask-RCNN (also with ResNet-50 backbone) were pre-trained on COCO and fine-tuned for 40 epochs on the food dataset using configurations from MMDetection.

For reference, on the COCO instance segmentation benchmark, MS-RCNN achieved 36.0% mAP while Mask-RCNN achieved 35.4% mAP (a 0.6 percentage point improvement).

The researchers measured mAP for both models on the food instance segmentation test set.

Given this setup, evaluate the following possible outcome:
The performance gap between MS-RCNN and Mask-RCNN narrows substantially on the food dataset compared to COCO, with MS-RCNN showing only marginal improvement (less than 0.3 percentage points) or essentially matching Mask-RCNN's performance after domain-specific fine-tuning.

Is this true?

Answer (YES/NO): NO